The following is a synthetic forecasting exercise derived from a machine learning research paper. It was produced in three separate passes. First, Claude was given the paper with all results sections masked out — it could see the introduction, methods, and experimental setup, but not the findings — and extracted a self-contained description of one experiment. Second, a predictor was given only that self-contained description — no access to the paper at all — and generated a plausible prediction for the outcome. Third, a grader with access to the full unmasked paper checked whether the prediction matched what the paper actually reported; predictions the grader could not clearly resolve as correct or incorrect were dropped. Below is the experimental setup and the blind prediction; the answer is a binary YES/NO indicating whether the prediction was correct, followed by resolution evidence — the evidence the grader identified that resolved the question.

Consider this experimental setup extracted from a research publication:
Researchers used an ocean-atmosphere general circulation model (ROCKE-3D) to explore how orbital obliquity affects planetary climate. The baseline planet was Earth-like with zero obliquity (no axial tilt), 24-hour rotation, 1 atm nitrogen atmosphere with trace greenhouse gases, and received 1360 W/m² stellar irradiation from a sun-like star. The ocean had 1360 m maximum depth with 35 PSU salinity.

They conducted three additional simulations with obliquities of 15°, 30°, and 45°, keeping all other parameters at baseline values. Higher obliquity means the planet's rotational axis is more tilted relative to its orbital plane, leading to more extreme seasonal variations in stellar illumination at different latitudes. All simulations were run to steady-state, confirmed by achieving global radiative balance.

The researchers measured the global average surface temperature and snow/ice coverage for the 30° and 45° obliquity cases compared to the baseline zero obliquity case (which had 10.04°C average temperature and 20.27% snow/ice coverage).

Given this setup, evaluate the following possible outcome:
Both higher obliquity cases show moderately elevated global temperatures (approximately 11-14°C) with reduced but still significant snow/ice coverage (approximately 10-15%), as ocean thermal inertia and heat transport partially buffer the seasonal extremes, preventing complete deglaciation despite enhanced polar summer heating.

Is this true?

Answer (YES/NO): NO